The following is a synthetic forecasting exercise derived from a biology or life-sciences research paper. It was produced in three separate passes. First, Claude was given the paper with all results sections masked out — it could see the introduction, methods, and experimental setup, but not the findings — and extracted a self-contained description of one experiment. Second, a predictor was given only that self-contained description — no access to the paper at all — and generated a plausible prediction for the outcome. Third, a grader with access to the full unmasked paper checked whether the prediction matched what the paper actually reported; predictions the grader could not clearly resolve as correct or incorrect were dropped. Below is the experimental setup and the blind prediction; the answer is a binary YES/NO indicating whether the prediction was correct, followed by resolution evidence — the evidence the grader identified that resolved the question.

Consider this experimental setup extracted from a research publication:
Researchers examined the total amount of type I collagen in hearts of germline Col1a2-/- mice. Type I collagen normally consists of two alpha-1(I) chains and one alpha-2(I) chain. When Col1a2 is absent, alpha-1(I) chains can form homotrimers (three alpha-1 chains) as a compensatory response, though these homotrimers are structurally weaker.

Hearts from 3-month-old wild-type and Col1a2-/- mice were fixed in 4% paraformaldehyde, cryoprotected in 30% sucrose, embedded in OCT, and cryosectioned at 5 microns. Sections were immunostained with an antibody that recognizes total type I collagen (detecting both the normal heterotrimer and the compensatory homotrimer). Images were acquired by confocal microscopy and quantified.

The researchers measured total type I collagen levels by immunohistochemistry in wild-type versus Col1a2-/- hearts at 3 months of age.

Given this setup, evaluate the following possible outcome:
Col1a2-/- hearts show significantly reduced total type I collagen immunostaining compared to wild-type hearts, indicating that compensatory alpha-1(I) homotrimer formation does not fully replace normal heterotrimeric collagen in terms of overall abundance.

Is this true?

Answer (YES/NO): NO